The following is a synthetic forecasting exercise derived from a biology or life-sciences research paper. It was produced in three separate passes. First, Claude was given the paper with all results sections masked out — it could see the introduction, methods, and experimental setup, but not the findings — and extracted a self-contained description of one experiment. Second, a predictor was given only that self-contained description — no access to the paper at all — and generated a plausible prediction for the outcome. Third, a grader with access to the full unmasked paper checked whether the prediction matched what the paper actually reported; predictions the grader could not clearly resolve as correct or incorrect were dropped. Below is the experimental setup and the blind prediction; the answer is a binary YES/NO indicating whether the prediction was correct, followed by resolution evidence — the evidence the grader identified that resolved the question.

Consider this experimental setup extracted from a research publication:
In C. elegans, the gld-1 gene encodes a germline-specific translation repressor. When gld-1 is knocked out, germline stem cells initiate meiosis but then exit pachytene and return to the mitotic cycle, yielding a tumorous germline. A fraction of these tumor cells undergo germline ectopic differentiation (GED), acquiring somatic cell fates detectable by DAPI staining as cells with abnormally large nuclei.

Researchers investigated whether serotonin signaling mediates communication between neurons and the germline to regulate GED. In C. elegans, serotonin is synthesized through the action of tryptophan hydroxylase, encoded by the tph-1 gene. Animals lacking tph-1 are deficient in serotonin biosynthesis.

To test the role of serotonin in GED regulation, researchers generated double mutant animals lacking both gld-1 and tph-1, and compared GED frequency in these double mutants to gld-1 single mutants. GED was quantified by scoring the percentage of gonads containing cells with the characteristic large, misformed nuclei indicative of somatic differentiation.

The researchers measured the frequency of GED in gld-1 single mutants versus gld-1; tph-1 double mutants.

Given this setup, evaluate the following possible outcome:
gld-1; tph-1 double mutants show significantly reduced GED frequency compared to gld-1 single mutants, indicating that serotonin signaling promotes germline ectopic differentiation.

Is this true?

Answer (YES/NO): NO